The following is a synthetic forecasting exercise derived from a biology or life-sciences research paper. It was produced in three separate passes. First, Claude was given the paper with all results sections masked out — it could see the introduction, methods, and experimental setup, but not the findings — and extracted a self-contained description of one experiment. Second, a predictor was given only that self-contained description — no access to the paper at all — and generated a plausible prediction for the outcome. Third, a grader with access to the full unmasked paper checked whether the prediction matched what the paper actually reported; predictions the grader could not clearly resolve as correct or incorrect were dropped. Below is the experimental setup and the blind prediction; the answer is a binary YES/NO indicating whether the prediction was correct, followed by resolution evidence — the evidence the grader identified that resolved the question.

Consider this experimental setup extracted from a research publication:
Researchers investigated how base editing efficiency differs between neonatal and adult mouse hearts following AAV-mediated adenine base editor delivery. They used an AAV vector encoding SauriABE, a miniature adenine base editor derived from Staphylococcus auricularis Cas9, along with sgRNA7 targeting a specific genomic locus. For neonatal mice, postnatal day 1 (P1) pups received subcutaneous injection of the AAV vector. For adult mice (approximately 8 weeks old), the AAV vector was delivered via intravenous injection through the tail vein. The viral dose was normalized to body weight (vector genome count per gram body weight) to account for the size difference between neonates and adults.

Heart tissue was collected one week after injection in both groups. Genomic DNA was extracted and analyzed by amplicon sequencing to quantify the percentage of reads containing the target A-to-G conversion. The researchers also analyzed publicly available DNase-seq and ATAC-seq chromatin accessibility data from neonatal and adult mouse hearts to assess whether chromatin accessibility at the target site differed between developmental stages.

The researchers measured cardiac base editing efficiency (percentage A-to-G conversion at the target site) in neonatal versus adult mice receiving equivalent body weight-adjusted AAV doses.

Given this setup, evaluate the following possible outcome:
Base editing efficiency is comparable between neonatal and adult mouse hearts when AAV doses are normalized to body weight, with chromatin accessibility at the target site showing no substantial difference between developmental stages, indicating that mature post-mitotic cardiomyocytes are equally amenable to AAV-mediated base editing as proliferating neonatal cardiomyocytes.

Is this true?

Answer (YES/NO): NO